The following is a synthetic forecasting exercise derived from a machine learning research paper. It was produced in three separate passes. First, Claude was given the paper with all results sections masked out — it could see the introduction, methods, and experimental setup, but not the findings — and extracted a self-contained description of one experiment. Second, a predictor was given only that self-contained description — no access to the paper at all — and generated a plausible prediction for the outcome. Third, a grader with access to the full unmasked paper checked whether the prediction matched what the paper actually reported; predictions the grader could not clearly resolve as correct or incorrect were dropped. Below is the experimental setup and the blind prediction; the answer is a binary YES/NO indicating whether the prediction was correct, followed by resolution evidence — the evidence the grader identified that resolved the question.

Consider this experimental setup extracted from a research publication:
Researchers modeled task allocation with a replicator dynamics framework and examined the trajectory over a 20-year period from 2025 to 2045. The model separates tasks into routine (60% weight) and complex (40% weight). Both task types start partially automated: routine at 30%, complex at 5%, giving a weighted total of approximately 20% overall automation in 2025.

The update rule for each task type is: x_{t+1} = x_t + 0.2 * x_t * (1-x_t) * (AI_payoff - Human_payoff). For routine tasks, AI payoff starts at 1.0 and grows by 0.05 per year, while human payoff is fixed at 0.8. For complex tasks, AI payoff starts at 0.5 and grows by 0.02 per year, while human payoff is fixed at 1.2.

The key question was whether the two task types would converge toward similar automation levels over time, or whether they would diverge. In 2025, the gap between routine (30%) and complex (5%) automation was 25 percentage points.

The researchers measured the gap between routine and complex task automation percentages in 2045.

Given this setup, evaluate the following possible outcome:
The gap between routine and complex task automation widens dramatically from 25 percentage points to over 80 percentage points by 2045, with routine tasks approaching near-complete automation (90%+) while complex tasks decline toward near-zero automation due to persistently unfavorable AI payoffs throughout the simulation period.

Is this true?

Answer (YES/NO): NO